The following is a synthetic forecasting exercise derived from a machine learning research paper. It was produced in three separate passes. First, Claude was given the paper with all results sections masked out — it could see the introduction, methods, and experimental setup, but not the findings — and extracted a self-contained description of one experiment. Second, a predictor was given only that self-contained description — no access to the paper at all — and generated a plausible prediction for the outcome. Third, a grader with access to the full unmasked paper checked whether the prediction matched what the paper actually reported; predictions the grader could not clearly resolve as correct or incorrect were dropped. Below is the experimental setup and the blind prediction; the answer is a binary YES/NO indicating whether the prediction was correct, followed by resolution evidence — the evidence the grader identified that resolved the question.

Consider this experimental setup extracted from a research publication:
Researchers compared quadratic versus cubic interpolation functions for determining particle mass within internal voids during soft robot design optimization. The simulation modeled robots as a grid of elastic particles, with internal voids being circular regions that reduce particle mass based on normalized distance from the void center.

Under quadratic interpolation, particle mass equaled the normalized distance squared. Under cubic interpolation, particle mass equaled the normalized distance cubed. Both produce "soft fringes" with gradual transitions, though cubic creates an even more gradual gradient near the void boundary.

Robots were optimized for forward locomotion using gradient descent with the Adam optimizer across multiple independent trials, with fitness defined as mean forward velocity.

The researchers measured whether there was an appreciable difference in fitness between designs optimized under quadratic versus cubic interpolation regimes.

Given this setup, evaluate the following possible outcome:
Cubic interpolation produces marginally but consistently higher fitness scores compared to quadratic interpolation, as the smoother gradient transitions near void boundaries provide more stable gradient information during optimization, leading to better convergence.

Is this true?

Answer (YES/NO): NO